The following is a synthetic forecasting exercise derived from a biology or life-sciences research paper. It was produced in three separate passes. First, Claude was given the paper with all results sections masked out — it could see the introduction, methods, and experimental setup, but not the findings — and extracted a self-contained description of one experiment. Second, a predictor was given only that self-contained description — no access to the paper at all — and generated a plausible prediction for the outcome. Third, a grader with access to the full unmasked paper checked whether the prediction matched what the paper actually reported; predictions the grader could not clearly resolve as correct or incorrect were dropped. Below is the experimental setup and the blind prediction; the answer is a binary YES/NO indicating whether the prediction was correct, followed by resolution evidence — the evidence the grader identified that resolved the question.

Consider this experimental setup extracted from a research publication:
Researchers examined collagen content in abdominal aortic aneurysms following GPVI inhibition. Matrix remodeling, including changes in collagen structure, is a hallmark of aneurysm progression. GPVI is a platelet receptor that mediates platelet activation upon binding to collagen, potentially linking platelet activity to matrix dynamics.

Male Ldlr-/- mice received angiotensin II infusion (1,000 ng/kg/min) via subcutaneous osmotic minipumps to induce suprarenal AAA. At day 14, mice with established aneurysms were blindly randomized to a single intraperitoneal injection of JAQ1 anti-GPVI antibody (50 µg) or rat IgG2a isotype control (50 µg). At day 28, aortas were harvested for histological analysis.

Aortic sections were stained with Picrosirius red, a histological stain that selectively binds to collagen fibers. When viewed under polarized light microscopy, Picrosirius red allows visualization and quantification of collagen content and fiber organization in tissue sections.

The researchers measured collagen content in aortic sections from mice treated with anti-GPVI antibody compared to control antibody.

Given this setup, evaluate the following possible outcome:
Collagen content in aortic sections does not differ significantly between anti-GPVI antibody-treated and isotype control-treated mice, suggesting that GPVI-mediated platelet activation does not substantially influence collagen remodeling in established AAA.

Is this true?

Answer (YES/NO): NO